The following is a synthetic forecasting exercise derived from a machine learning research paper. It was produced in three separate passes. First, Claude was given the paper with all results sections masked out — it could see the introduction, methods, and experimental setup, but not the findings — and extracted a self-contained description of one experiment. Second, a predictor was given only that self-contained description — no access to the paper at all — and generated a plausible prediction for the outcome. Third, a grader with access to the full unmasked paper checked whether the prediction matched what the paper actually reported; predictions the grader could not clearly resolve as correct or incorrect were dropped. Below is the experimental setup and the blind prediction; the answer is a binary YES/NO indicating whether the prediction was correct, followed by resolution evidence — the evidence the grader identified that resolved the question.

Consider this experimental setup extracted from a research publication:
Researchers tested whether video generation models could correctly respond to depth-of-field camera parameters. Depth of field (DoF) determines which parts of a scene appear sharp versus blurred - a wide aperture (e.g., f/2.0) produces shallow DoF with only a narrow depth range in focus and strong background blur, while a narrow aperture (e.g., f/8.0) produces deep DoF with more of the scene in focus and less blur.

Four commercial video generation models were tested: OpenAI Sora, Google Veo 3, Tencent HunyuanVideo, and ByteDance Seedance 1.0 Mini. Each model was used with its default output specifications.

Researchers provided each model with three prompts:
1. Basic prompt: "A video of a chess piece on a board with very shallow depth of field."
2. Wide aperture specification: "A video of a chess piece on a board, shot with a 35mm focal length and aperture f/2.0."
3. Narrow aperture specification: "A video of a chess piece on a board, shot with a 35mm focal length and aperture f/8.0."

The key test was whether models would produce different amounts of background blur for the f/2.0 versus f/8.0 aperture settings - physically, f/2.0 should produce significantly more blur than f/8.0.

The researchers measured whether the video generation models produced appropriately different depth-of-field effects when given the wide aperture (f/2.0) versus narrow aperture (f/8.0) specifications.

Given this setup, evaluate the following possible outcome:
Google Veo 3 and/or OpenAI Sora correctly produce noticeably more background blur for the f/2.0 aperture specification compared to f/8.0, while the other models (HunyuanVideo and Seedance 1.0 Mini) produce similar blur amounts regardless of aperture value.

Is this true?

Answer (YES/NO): NO